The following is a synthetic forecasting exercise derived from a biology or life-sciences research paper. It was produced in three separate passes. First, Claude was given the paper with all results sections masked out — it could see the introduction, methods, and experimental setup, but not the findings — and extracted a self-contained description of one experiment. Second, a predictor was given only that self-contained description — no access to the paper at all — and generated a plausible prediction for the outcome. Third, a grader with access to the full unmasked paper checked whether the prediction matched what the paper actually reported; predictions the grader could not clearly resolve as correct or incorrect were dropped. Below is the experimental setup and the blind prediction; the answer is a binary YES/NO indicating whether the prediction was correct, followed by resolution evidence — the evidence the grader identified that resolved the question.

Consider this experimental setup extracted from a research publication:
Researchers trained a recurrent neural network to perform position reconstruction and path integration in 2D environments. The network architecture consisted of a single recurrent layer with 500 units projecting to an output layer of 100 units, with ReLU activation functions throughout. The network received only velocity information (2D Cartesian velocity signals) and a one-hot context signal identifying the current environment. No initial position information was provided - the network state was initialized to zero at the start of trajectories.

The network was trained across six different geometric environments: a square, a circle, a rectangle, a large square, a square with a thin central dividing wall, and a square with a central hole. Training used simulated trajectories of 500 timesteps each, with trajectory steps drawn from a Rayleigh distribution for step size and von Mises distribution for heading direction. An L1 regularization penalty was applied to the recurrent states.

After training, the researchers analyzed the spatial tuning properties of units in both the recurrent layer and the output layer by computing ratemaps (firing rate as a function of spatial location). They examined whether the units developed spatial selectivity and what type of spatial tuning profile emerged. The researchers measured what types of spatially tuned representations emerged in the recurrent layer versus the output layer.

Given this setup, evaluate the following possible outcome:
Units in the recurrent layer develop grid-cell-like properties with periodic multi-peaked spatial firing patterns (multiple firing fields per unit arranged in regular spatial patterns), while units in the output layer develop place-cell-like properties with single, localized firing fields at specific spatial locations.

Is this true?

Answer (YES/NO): NO